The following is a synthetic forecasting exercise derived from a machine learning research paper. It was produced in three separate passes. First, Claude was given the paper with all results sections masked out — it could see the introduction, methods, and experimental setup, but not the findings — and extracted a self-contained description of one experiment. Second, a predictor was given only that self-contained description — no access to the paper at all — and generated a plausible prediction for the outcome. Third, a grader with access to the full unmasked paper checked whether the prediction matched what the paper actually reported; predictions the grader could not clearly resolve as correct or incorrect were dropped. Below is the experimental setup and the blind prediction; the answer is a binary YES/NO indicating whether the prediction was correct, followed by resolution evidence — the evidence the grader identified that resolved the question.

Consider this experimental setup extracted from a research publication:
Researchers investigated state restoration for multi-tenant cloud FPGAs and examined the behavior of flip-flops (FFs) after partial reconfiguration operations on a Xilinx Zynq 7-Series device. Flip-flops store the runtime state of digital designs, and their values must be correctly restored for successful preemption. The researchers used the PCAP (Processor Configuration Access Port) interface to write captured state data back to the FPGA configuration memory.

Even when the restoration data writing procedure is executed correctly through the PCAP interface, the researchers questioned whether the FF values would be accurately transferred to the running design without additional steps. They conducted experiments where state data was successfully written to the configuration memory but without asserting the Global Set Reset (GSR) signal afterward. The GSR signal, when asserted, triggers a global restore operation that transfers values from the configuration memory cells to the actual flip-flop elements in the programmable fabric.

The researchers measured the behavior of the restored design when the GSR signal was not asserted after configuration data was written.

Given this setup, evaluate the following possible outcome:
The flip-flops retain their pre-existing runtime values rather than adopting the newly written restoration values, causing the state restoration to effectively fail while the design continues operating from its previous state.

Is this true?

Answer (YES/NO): NO